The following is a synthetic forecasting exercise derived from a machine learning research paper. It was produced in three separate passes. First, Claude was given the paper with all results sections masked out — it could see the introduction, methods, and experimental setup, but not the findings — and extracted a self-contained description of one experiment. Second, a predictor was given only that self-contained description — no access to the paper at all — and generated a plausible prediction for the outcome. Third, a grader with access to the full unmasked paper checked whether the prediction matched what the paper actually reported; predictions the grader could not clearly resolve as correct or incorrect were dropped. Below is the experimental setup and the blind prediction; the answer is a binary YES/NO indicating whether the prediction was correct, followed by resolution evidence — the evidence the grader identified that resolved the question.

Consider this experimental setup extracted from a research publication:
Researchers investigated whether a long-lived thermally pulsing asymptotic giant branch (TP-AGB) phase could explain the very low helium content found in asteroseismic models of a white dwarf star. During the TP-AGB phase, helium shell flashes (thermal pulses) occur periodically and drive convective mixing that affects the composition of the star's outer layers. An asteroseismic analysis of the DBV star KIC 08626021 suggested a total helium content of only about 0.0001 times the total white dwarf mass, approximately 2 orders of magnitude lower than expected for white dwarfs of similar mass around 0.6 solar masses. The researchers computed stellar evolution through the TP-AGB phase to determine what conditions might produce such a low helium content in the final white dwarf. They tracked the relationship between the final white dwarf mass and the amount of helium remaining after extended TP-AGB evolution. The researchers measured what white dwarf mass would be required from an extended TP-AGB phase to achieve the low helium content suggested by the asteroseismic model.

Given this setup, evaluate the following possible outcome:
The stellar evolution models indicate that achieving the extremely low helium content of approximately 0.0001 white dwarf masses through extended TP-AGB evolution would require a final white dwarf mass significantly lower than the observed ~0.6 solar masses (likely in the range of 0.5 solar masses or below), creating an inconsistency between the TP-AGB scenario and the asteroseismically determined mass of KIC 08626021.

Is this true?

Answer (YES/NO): NO